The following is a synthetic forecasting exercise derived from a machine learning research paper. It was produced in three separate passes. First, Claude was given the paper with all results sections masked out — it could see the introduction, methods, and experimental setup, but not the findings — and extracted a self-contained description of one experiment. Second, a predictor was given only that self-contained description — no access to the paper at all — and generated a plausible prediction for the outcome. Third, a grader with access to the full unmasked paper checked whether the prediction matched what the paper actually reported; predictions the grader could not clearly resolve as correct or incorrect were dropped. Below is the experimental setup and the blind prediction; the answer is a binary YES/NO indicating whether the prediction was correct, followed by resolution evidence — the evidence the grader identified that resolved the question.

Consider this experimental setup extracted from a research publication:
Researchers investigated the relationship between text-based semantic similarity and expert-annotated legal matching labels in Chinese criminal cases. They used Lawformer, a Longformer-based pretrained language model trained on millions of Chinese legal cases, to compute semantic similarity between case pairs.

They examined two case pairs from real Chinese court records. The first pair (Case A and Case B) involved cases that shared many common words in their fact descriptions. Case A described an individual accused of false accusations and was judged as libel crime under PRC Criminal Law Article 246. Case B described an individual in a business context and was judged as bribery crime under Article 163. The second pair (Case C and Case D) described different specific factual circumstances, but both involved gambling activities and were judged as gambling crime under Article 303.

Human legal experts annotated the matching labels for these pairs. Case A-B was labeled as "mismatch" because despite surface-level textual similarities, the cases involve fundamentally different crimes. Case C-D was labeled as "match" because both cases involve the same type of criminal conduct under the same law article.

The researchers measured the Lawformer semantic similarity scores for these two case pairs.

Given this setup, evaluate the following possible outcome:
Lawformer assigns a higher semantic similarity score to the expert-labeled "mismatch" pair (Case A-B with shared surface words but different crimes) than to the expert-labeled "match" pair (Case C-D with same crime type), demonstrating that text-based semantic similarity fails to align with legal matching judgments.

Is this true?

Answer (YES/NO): YES